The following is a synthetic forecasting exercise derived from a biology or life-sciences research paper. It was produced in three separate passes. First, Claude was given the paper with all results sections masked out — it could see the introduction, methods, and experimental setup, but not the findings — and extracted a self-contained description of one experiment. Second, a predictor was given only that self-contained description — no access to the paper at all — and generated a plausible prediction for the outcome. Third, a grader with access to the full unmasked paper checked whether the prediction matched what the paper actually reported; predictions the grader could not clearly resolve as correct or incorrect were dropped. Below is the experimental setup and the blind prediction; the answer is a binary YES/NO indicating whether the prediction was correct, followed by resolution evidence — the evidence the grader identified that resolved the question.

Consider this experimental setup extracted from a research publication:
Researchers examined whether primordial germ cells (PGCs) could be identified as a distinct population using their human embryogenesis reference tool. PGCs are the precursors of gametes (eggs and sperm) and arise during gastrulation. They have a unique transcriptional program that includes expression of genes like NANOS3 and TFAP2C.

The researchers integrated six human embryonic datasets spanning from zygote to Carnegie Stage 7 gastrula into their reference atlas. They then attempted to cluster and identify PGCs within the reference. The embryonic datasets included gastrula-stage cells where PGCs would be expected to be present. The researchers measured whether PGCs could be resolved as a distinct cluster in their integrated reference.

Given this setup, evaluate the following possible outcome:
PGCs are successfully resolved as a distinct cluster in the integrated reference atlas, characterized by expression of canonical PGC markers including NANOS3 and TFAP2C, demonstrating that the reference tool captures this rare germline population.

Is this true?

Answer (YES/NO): NO